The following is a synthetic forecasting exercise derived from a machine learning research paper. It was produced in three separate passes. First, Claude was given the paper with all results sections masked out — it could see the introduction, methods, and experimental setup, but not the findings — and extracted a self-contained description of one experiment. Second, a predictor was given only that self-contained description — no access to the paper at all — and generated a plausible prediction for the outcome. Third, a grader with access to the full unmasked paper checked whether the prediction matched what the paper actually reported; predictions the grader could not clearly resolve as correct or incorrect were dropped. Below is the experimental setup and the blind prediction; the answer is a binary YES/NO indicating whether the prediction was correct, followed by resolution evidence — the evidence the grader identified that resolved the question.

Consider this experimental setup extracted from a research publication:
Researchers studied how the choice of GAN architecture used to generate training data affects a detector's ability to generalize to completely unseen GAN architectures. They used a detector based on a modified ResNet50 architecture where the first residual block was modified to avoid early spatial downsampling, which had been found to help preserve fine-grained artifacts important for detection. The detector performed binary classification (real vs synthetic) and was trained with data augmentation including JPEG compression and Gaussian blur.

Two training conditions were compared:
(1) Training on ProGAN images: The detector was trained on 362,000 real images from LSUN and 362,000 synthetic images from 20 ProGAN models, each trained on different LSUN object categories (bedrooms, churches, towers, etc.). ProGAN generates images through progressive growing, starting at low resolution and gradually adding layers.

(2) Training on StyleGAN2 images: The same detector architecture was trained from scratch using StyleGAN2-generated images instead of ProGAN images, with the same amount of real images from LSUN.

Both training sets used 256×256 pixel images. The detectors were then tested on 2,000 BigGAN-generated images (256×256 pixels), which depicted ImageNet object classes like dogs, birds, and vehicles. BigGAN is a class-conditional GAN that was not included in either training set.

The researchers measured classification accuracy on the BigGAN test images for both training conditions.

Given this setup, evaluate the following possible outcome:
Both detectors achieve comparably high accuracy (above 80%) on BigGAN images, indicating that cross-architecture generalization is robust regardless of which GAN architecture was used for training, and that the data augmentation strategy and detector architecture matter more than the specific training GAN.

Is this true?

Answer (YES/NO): YES